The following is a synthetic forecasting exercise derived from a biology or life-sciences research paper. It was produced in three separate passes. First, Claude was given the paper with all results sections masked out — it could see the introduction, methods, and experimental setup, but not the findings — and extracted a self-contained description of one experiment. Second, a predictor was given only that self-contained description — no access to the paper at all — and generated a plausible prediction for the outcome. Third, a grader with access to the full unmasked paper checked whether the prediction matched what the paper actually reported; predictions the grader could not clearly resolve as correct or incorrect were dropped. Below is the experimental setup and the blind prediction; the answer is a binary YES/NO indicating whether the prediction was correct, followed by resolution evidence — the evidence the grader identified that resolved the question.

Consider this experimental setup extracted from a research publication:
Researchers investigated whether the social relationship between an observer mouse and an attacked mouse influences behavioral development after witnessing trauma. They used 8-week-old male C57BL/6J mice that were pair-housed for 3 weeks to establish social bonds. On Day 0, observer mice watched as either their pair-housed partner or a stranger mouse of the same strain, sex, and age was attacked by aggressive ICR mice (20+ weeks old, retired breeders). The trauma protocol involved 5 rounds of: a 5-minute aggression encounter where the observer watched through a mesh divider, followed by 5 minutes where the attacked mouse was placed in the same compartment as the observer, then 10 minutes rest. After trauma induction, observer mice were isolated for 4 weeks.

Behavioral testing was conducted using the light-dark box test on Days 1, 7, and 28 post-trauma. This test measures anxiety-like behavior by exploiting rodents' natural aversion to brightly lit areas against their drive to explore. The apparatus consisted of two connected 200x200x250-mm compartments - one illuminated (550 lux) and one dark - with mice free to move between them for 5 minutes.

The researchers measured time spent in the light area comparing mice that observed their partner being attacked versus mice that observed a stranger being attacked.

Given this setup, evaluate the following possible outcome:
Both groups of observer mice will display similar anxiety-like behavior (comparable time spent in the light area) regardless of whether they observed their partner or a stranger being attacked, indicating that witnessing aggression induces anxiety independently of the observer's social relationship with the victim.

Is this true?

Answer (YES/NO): NO